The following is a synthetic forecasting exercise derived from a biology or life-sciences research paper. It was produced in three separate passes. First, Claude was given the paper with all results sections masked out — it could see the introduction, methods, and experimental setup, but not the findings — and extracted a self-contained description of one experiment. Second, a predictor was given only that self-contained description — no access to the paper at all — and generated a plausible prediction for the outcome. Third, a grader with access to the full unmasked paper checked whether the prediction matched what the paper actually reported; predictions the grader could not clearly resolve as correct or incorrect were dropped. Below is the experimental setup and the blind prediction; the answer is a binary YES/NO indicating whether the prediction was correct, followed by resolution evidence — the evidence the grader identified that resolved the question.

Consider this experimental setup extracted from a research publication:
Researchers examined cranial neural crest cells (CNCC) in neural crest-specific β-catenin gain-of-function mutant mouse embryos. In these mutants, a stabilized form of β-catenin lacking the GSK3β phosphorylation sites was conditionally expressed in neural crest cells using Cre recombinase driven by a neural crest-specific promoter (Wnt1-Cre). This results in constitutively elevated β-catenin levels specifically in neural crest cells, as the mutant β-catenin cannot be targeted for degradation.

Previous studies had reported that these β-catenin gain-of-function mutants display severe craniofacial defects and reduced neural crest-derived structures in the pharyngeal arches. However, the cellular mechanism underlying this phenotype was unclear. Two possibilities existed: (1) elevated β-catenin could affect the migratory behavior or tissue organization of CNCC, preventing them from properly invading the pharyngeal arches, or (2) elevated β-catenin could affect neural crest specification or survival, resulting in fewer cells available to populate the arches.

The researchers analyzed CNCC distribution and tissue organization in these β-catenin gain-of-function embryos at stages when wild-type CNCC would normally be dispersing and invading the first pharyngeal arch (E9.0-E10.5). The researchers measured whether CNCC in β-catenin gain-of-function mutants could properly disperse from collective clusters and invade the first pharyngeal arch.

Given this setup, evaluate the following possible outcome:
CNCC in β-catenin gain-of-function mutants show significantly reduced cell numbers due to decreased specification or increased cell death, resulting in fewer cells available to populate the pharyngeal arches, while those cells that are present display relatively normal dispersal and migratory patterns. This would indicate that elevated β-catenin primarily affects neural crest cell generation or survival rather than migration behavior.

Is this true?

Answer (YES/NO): NO